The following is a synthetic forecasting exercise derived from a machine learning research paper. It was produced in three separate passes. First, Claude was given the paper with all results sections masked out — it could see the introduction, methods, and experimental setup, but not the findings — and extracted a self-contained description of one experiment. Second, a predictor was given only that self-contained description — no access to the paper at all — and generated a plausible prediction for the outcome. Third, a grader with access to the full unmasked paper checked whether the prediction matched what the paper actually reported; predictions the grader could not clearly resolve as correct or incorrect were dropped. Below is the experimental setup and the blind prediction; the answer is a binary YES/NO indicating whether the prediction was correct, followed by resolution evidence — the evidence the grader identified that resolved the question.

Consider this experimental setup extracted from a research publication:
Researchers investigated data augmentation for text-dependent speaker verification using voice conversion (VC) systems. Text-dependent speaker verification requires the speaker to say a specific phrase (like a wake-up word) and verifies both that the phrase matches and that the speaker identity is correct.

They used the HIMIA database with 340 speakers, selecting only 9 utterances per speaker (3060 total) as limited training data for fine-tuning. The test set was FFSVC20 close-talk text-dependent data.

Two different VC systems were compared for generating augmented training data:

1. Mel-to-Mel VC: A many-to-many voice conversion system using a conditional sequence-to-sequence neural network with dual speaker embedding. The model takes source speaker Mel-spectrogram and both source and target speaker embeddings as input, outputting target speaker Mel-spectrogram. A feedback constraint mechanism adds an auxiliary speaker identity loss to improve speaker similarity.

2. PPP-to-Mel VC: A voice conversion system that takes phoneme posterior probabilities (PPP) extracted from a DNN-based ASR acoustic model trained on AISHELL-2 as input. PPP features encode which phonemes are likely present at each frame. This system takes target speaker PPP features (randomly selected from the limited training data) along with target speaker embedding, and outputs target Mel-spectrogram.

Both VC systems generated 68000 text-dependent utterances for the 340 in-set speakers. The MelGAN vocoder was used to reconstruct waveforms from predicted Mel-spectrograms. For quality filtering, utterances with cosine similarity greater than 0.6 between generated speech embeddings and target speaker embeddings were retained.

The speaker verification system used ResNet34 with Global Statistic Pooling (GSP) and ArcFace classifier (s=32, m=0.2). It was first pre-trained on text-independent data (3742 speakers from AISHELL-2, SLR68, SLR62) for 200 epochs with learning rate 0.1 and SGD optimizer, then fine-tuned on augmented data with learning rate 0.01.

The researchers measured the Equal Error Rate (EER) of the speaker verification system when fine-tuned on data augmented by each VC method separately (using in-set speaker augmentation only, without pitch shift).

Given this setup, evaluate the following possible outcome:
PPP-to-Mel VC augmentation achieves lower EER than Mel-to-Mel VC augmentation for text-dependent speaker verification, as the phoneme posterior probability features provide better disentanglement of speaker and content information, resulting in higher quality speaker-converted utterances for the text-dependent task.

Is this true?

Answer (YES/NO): YES